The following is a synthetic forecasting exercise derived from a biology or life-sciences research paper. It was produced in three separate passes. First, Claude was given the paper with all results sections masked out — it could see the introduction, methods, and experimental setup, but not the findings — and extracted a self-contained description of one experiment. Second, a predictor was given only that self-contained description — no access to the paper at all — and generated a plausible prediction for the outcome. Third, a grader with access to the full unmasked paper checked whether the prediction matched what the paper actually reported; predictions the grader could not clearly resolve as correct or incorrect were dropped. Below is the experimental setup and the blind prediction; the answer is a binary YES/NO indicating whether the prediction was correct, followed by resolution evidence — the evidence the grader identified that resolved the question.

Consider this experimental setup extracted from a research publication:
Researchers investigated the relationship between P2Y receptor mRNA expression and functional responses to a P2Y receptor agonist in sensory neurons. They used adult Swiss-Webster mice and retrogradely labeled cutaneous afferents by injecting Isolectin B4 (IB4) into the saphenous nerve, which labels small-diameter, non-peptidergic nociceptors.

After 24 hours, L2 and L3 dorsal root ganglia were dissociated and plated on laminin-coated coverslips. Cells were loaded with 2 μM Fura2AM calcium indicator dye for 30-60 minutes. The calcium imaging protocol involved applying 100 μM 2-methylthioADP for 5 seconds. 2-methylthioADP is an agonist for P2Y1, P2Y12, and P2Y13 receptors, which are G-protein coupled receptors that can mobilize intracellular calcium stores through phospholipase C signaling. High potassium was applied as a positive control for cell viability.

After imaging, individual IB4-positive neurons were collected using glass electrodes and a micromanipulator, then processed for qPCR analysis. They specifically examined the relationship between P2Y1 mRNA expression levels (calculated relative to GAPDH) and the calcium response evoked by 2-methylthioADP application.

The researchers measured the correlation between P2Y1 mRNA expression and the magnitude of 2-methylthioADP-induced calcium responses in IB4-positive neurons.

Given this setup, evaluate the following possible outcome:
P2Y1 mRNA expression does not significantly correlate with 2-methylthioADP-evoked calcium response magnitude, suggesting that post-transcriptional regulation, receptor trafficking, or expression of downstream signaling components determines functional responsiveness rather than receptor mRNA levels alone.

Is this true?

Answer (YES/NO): YES